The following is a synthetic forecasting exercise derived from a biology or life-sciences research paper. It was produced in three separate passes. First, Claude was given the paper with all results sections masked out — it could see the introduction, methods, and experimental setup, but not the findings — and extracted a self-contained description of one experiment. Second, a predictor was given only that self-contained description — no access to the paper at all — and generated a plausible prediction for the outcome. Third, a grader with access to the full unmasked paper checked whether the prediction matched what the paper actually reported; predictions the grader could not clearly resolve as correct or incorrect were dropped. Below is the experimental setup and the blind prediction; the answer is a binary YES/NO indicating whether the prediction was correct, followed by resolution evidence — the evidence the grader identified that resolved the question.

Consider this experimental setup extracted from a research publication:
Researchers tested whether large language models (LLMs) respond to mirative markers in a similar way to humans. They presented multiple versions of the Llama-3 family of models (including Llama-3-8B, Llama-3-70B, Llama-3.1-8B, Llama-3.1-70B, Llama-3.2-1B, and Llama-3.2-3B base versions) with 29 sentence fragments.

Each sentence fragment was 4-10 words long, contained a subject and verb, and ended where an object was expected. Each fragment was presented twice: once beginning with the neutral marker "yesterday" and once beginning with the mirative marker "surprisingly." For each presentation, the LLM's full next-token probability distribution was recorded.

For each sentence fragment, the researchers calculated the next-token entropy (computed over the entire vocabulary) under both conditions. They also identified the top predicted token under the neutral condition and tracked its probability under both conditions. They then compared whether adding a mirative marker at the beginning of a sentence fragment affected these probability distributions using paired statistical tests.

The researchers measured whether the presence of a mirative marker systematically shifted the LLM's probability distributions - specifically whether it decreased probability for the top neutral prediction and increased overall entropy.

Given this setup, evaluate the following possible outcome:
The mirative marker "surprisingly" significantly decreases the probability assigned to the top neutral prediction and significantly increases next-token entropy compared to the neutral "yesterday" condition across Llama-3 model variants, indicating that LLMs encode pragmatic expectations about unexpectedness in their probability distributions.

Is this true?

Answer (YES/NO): NO